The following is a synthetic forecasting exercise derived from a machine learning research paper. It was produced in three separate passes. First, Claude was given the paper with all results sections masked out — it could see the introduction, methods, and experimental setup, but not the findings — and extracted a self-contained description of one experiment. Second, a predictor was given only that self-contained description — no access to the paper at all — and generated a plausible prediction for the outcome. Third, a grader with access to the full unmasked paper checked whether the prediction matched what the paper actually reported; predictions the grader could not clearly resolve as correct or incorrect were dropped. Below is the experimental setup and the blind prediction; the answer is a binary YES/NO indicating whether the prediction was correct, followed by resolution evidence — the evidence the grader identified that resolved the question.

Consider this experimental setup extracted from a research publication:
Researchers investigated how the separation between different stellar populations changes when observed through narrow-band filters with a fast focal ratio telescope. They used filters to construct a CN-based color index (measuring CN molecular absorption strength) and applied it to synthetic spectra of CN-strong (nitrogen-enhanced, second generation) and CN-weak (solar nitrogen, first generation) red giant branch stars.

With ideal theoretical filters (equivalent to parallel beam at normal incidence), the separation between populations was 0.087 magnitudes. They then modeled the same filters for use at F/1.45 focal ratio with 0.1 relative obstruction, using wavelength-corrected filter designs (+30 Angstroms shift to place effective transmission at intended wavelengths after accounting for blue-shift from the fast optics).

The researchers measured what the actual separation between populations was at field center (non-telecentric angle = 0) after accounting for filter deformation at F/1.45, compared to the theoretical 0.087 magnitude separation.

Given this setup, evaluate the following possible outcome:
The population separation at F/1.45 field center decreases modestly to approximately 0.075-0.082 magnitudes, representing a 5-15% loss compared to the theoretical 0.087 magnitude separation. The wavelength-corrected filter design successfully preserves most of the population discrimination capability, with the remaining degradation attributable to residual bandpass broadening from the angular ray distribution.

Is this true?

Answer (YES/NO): NO